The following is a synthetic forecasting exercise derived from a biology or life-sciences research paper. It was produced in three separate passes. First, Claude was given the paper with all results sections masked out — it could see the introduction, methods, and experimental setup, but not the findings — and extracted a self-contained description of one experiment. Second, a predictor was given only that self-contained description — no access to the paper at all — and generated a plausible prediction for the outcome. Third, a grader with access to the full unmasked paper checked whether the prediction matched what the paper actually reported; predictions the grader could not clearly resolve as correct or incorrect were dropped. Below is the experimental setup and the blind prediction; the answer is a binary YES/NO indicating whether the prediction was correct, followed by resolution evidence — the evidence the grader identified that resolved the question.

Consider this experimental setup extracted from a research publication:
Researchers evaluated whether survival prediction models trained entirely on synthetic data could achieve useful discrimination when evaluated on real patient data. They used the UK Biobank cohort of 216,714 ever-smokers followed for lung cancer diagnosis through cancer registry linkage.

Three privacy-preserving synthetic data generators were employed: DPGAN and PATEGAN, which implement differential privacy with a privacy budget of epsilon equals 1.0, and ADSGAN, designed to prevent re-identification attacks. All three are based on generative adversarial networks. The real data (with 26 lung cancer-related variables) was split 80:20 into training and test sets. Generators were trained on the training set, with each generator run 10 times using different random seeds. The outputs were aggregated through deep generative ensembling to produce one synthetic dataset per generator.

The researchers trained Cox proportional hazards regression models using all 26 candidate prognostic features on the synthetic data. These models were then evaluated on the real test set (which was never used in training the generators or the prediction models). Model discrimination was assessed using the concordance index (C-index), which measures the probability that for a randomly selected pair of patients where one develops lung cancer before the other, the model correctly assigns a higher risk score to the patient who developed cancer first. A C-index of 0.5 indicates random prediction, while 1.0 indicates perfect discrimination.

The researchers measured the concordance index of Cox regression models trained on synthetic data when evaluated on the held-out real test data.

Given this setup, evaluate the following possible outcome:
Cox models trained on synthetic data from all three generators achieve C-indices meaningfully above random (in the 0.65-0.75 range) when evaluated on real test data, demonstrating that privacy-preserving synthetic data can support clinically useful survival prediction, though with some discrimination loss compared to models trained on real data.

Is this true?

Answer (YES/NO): NO